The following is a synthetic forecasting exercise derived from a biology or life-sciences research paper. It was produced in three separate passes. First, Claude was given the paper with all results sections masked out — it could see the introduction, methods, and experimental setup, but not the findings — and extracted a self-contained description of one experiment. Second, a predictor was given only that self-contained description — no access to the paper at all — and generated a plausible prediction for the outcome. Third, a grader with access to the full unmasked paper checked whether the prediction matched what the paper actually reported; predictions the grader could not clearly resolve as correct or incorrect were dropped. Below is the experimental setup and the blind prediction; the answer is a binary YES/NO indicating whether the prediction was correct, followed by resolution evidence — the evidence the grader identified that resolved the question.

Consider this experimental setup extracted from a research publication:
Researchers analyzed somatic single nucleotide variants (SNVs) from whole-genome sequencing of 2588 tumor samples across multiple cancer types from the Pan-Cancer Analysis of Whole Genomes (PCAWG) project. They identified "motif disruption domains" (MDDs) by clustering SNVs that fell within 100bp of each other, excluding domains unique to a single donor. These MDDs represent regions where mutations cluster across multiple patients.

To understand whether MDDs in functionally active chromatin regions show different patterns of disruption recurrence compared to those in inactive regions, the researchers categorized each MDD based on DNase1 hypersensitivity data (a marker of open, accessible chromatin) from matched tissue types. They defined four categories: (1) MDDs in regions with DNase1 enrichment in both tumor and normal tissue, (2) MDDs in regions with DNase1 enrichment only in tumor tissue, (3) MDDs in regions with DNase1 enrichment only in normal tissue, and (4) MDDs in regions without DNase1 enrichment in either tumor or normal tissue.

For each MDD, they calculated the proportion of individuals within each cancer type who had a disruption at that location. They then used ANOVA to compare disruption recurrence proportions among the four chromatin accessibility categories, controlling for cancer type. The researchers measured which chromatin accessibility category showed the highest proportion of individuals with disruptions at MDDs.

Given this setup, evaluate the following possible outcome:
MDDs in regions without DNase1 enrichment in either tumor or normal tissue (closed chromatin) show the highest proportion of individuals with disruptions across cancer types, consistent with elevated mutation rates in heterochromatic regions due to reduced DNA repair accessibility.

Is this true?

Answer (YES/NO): NO